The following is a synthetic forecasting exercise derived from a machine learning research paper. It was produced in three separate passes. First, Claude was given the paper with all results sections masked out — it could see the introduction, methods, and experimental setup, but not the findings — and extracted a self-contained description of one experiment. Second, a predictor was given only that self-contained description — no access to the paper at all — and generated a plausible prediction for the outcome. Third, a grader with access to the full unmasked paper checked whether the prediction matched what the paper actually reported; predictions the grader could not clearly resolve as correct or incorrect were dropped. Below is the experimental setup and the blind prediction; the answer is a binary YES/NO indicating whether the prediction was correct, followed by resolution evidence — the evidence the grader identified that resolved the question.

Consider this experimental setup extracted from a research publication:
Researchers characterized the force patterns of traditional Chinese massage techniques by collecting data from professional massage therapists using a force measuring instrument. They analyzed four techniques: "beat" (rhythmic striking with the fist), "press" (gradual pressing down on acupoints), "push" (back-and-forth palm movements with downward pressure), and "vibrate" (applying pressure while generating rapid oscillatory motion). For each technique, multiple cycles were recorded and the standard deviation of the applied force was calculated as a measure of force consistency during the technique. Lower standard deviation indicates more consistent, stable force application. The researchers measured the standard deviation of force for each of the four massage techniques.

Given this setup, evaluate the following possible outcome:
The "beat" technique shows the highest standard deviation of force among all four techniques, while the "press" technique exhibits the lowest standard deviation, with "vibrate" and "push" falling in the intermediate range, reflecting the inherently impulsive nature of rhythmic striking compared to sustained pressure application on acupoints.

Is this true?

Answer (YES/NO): NO